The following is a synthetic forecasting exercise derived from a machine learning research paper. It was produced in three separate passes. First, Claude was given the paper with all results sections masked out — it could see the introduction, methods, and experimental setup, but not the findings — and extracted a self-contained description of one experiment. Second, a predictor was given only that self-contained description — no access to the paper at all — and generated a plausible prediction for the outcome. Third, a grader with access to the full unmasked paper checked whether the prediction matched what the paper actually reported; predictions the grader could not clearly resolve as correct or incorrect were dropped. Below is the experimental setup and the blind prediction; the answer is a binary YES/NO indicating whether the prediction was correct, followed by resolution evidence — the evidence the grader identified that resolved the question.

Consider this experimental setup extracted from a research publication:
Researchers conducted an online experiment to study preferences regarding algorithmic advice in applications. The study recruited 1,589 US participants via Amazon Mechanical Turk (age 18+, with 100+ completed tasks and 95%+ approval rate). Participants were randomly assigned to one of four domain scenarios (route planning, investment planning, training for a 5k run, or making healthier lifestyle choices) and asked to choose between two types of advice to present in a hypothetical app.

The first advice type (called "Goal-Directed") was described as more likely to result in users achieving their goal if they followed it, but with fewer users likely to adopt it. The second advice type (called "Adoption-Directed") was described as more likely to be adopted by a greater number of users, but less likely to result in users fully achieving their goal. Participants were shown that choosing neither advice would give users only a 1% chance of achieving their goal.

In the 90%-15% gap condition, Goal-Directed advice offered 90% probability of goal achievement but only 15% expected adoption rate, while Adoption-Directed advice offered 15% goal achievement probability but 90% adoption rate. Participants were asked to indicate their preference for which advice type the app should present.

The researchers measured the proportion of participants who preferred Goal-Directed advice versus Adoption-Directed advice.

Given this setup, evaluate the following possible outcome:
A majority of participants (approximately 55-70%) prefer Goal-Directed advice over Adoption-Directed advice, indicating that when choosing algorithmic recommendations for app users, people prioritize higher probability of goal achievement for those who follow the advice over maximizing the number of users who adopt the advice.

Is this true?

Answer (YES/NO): NO